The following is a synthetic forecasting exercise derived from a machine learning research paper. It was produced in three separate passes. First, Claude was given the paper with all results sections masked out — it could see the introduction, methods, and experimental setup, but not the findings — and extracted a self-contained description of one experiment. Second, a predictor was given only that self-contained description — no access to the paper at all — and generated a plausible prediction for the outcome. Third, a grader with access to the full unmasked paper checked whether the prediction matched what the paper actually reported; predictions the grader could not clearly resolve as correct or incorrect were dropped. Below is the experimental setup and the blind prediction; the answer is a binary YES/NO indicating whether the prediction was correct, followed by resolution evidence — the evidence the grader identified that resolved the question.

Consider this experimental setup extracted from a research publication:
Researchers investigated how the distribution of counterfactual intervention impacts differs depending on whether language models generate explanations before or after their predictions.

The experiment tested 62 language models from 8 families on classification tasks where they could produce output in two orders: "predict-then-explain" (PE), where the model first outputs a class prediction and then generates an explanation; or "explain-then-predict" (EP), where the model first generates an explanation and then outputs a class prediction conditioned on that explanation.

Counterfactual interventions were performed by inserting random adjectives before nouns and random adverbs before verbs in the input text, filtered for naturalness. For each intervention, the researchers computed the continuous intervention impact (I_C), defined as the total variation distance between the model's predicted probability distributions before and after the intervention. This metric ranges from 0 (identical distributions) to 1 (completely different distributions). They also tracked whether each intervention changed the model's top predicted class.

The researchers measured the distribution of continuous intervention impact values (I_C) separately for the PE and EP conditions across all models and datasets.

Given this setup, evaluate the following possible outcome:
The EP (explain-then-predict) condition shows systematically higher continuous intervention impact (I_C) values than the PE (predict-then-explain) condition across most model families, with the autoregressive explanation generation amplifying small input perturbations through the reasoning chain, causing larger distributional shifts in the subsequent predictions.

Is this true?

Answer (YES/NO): NO